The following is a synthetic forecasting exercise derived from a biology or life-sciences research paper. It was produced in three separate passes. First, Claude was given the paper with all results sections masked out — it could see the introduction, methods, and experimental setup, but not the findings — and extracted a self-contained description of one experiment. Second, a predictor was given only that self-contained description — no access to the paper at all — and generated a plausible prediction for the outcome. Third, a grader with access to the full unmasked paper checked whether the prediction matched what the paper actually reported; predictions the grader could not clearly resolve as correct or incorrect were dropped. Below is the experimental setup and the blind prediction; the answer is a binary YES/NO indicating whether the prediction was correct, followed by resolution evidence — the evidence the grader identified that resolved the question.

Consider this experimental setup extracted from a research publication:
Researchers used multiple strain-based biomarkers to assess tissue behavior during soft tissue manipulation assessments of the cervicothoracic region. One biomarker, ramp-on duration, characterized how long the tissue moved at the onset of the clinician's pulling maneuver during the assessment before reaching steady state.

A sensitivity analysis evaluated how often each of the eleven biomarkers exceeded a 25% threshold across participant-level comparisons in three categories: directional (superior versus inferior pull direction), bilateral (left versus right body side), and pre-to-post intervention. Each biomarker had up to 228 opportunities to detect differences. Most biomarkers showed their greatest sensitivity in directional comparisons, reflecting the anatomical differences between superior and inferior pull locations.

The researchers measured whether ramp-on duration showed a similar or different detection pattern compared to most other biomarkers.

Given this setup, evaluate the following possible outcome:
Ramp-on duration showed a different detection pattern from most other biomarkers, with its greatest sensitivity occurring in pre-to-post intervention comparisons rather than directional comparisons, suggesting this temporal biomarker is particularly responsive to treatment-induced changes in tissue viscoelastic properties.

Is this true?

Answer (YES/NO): YES